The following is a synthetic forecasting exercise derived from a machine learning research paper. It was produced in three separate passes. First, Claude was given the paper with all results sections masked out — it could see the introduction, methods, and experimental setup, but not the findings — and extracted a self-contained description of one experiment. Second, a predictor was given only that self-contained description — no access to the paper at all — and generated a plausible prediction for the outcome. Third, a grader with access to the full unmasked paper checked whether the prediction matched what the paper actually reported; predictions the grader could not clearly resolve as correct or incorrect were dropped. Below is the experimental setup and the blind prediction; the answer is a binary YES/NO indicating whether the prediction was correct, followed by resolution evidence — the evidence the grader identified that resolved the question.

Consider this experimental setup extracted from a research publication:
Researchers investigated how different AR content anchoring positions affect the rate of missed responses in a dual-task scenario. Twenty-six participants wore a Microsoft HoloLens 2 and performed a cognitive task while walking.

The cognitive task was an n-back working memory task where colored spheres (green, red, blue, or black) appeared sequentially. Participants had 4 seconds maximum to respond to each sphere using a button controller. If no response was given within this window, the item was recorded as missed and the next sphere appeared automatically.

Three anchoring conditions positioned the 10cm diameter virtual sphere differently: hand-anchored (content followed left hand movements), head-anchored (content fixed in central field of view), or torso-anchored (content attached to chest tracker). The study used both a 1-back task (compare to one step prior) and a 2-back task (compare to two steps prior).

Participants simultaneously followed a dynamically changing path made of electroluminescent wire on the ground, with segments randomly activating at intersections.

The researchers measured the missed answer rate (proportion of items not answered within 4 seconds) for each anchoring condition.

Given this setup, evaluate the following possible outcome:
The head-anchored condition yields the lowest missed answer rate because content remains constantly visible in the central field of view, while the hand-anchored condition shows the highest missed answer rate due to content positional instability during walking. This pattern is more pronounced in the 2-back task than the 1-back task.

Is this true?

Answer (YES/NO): NO